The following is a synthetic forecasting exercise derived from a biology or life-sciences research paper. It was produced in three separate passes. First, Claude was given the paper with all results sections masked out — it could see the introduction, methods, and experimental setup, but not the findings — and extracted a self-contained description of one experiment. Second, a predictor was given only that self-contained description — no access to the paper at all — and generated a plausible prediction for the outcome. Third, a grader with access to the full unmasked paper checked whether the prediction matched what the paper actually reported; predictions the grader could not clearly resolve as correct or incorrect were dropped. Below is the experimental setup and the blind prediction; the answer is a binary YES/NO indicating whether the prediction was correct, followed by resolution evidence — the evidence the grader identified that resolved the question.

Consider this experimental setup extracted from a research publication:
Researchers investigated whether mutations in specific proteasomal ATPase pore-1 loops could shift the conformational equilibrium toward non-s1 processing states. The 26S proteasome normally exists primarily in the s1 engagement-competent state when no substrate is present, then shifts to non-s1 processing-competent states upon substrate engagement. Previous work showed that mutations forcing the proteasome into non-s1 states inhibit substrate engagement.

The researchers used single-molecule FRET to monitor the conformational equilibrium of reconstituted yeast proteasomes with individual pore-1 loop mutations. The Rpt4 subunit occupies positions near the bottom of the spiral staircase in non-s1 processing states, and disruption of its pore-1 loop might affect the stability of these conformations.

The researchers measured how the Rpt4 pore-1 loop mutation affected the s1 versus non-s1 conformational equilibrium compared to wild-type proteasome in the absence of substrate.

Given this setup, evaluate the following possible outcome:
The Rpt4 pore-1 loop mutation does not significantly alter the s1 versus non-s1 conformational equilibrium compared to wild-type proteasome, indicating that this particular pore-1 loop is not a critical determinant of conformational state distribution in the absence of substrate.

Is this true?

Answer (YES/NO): YES